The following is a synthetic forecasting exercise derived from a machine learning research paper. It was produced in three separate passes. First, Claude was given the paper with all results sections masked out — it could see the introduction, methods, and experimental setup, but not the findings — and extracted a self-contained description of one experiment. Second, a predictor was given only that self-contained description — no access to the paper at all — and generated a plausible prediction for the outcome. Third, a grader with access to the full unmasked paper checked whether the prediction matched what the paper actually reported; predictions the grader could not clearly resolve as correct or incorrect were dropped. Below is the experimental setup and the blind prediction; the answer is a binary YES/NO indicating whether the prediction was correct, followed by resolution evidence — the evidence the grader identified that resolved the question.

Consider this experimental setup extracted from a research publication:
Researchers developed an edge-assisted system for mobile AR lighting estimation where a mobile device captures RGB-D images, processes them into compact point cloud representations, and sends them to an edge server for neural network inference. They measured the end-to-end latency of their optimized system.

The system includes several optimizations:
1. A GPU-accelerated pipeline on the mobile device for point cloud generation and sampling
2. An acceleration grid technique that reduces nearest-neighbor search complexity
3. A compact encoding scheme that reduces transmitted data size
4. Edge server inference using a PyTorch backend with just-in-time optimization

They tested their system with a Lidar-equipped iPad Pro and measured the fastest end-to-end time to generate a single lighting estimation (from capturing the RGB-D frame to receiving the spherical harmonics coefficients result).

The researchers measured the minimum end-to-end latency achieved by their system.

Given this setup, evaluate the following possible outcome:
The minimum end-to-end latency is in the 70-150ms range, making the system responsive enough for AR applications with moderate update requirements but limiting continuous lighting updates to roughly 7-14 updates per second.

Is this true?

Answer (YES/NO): NO